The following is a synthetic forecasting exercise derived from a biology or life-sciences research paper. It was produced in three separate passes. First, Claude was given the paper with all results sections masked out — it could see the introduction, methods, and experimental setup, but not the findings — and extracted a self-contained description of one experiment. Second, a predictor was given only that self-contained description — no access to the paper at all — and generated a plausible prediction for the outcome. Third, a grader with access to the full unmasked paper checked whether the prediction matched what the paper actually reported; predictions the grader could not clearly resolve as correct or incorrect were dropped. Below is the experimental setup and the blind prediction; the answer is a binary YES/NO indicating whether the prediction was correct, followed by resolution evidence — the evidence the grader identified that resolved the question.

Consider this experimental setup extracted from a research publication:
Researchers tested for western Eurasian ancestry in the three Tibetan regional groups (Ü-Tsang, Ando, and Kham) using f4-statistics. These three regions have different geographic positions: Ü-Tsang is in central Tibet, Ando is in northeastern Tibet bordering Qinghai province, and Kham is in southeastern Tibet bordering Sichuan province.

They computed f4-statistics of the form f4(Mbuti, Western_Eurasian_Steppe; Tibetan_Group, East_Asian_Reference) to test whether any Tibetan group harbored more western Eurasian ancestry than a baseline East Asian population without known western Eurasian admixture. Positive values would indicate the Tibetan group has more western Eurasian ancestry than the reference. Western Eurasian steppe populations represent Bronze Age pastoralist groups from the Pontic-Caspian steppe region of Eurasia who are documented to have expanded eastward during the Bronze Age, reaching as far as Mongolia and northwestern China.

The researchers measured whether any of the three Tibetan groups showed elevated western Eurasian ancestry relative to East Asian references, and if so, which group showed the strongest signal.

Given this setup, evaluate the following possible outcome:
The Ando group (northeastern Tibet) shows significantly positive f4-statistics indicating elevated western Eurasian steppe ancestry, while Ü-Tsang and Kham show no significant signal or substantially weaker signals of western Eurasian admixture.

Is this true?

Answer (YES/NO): YES